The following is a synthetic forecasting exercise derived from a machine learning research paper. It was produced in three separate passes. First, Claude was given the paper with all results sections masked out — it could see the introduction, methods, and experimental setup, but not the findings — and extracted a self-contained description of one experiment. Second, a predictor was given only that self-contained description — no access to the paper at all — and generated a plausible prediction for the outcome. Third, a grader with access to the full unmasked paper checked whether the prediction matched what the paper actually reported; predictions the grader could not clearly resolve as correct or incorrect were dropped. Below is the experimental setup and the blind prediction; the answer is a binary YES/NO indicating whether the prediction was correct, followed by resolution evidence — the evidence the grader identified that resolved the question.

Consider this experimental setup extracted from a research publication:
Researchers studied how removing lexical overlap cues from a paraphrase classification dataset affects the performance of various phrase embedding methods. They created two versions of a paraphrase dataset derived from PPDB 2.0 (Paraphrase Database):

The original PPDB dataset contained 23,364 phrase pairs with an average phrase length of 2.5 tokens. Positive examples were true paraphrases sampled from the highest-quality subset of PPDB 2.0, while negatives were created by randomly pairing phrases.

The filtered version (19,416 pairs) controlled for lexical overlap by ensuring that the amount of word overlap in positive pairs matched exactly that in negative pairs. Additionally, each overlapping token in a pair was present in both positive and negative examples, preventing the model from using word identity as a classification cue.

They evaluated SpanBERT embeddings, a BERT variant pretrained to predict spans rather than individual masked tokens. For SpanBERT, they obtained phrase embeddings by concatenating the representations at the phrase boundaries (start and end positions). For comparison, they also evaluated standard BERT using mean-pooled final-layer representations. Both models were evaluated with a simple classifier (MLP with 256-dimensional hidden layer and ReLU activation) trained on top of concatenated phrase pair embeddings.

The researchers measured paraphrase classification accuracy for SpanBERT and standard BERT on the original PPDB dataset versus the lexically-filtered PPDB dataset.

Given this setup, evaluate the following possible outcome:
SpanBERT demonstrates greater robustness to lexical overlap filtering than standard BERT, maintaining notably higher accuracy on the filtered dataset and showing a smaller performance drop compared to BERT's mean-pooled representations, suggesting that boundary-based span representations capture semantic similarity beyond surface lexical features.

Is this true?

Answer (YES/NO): NO